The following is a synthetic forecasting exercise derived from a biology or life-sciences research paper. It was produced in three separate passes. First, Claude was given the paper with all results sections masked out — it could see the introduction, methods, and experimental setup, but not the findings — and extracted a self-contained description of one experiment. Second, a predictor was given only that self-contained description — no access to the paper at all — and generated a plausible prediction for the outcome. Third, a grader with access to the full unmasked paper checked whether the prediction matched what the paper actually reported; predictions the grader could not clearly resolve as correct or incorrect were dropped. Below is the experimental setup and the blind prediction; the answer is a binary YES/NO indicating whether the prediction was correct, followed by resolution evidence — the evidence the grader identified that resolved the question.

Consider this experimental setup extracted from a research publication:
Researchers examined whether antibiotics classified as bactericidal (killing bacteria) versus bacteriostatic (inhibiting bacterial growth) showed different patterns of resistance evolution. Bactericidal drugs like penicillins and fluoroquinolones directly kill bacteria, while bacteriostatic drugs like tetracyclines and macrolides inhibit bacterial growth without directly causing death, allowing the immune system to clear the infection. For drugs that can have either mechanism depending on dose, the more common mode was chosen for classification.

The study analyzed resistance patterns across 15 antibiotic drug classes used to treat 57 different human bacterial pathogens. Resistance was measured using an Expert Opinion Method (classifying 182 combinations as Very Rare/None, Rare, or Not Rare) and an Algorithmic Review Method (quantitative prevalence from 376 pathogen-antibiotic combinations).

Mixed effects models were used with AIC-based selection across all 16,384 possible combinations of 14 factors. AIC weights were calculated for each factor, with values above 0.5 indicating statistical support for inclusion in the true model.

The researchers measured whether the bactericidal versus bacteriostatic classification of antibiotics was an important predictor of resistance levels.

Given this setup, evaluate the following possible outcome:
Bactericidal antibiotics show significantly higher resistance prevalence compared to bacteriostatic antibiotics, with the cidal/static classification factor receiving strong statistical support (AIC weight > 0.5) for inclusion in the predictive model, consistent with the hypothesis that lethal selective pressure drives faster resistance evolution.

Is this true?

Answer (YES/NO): NO